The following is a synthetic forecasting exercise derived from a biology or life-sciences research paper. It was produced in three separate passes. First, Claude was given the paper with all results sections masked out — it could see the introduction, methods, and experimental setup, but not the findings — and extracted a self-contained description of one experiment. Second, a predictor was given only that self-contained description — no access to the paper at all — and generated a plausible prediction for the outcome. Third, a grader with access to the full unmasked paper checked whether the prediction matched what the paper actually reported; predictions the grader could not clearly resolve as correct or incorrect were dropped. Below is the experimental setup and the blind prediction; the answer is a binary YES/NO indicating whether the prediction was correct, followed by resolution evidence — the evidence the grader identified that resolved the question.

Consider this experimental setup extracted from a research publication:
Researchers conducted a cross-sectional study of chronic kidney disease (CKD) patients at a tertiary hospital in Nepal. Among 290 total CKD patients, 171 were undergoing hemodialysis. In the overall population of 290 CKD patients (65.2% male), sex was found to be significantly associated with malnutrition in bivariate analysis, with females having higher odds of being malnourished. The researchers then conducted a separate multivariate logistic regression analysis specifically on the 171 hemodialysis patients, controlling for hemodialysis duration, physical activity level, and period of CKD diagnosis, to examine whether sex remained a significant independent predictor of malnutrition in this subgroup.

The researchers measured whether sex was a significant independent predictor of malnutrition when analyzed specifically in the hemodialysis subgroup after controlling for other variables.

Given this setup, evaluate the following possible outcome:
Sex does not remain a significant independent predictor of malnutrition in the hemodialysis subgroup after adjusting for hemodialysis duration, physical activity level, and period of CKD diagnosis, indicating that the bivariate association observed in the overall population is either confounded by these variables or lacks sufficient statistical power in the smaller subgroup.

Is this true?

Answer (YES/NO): YES